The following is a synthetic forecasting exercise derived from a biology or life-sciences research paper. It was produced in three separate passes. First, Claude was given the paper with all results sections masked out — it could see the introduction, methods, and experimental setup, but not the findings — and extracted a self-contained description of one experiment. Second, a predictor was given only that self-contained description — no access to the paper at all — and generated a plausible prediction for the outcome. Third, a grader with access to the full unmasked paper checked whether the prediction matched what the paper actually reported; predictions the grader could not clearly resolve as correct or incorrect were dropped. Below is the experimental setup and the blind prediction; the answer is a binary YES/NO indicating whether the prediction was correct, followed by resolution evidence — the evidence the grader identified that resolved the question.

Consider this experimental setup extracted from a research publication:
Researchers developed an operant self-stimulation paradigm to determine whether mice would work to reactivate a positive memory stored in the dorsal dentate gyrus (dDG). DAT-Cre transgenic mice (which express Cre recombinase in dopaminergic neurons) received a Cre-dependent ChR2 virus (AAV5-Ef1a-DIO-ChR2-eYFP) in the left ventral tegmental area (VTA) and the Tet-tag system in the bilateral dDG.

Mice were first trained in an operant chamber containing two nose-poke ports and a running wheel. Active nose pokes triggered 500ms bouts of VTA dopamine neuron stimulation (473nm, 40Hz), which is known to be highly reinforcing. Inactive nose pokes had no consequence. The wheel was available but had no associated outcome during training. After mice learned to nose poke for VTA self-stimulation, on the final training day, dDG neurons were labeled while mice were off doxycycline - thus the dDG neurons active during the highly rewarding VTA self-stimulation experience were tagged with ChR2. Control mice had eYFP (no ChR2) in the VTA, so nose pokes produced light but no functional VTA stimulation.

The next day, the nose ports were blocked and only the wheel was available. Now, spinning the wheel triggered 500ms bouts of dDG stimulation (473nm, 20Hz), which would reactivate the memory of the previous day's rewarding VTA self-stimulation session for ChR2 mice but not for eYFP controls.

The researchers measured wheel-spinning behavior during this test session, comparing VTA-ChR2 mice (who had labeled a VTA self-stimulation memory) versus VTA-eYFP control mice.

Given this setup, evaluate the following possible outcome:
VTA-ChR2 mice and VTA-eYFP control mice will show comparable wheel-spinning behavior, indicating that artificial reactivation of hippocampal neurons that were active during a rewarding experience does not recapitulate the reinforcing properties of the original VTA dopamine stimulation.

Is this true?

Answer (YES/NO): NO